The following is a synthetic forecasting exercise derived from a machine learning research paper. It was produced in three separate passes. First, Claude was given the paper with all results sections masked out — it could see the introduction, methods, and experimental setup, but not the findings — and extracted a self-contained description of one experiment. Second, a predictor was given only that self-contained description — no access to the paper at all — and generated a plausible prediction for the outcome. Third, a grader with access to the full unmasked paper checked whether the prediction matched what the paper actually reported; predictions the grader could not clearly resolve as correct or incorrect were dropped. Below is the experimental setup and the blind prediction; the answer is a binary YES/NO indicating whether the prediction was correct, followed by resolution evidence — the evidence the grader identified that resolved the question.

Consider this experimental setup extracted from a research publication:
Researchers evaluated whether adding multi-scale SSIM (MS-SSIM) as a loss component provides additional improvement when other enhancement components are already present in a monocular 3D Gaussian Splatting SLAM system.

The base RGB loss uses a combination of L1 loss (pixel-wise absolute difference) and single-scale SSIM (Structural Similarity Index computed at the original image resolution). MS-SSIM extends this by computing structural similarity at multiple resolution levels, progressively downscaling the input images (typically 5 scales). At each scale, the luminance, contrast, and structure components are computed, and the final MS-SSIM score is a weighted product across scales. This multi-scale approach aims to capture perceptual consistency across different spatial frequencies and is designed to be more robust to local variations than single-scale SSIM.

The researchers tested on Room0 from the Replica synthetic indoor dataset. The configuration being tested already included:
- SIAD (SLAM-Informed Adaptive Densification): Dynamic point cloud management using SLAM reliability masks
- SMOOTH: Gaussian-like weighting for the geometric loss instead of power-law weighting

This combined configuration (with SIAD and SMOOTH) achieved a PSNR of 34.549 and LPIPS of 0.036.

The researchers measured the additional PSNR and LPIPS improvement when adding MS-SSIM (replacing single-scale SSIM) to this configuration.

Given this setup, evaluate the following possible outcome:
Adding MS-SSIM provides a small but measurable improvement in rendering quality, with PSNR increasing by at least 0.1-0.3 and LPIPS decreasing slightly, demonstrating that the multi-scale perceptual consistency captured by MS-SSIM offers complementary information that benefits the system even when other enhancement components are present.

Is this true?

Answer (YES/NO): YES